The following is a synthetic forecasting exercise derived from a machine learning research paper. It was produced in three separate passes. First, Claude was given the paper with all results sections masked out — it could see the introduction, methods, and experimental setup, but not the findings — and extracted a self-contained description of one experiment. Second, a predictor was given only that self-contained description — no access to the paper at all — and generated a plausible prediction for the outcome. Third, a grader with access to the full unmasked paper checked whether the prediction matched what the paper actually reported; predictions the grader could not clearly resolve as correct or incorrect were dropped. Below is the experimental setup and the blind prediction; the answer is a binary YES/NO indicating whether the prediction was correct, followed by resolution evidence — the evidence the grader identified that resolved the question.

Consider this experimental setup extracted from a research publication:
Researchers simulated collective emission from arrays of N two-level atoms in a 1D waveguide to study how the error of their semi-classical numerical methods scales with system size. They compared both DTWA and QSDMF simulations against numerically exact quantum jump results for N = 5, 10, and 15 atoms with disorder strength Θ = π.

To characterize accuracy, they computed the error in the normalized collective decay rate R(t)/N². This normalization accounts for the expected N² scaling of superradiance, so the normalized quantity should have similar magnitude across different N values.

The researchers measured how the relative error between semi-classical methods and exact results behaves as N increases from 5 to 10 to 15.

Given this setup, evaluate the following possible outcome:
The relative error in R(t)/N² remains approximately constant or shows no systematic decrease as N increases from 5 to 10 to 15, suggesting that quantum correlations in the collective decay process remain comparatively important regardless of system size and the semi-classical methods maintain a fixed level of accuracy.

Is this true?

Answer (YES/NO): NO